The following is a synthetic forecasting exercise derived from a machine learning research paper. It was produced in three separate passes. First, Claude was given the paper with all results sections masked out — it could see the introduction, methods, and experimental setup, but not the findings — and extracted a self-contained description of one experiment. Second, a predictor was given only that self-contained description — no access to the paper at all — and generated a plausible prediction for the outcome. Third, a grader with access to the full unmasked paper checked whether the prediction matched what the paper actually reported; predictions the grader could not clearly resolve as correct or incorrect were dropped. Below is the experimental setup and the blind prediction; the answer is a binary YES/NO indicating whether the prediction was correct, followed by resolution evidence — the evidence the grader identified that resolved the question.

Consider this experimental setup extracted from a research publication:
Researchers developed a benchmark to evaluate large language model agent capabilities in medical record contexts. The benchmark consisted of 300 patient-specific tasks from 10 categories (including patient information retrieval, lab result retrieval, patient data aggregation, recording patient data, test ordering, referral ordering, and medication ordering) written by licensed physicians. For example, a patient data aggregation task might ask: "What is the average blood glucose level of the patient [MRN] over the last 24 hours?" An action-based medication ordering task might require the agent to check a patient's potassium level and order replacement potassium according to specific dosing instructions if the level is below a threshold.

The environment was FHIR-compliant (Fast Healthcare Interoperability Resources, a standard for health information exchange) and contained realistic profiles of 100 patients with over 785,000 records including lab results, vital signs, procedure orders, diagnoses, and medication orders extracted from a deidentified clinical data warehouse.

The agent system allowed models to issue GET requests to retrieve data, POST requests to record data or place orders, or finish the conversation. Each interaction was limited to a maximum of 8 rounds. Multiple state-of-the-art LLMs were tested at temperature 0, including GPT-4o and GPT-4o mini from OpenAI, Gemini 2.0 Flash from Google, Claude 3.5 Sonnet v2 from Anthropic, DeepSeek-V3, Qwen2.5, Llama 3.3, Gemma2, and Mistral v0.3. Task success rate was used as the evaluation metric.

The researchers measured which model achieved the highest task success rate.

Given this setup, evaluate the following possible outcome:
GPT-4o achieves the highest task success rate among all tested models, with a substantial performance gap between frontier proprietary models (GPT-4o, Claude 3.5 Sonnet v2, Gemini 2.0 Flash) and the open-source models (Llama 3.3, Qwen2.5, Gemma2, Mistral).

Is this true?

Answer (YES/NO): NO